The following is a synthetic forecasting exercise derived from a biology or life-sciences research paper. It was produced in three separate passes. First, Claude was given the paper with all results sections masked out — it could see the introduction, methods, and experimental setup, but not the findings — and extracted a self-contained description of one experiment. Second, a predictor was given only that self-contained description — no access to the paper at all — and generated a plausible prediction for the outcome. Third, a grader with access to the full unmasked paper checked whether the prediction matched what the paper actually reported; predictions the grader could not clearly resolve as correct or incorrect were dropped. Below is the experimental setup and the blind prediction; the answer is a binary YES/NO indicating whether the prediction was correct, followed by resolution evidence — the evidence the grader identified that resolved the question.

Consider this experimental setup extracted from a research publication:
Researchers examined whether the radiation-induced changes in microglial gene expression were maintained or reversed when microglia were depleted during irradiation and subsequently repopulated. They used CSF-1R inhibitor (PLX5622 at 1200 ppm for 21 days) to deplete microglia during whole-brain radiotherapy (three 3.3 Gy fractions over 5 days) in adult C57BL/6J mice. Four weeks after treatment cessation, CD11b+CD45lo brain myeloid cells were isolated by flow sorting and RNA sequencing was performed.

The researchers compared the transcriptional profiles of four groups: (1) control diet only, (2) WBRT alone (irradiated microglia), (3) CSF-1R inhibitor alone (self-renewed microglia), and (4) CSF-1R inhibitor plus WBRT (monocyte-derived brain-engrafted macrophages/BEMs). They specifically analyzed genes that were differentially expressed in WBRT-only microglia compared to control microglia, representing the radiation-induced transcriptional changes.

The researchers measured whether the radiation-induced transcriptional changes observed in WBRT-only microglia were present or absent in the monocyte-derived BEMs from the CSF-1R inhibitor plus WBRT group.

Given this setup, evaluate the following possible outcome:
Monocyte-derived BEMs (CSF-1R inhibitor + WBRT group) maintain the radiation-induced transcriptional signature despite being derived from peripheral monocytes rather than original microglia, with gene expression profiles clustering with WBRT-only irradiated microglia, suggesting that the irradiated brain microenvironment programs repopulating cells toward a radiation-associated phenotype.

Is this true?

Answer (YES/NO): NO